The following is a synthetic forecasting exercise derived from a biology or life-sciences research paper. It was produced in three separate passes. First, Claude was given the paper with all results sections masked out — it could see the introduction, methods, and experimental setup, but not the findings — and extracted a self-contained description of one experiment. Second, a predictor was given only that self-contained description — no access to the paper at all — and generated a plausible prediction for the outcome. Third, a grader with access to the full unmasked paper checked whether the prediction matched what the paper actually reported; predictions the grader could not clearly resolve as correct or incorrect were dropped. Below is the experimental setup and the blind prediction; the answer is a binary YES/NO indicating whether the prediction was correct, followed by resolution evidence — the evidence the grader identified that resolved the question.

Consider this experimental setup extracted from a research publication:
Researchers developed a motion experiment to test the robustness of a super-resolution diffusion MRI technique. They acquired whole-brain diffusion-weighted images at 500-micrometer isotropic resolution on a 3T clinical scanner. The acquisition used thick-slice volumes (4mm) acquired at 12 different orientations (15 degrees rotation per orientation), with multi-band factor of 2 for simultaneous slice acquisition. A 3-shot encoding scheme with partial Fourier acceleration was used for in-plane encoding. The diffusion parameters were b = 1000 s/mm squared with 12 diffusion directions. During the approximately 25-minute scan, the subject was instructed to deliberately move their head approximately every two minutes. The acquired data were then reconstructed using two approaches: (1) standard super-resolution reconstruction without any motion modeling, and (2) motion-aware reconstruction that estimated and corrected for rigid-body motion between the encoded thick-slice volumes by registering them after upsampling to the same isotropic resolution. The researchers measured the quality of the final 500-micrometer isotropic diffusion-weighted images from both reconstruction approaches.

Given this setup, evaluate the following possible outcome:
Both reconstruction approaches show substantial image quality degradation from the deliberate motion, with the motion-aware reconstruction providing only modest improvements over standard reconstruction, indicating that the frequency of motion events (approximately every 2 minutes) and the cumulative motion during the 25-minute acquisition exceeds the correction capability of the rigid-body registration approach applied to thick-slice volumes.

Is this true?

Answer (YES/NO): NO